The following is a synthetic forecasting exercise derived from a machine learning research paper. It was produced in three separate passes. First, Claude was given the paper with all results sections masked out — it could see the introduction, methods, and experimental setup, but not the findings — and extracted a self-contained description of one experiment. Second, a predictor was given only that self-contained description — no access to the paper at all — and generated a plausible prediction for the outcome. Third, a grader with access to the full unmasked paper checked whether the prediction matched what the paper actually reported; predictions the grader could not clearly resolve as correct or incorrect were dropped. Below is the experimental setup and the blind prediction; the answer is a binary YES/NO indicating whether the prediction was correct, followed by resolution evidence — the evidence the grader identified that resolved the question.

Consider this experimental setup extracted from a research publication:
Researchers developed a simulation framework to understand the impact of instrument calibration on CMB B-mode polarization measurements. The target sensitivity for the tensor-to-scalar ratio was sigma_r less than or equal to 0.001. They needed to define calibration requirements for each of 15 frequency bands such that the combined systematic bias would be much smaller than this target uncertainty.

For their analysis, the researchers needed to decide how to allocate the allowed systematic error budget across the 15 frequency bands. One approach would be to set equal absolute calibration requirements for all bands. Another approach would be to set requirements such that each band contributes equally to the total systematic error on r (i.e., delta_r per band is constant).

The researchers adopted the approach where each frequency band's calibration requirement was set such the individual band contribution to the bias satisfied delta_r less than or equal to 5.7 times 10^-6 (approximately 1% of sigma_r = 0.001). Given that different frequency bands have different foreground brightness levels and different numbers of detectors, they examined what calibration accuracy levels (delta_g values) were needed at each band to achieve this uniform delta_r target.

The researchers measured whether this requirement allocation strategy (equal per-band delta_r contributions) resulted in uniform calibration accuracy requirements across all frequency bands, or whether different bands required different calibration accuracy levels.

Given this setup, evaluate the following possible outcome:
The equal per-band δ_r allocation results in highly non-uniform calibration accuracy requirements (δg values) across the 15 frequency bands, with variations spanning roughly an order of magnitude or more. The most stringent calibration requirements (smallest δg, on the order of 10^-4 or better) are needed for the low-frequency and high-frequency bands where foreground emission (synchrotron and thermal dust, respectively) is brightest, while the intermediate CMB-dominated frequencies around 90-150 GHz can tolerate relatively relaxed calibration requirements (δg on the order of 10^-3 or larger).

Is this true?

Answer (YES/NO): NO